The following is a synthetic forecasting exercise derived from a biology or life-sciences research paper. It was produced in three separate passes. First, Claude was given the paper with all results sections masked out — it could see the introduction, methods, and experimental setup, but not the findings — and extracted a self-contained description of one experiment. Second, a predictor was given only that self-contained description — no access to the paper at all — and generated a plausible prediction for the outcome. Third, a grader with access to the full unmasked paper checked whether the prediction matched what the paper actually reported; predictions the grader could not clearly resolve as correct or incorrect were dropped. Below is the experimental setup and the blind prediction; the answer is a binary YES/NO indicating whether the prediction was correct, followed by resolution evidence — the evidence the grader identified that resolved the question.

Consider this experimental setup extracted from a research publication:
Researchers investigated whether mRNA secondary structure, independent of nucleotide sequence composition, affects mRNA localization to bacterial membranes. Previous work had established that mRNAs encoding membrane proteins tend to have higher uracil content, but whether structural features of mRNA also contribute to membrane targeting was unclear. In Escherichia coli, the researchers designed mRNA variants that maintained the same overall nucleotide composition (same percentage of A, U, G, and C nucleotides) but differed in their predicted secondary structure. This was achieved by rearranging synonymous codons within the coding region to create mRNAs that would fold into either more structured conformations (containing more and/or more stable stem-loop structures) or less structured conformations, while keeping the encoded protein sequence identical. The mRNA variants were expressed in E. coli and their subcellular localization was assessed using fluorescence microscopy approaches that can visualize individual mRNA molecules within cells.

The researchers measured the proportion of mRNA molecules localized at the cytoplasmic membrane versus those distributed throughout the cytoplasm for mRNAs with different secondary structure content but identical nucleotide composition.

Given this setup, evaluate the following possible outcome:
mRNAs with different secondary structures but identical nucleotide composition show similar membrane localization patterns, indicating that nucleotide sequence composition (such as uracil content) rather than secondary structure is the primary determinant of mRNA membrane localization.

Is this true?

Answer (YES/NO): NO